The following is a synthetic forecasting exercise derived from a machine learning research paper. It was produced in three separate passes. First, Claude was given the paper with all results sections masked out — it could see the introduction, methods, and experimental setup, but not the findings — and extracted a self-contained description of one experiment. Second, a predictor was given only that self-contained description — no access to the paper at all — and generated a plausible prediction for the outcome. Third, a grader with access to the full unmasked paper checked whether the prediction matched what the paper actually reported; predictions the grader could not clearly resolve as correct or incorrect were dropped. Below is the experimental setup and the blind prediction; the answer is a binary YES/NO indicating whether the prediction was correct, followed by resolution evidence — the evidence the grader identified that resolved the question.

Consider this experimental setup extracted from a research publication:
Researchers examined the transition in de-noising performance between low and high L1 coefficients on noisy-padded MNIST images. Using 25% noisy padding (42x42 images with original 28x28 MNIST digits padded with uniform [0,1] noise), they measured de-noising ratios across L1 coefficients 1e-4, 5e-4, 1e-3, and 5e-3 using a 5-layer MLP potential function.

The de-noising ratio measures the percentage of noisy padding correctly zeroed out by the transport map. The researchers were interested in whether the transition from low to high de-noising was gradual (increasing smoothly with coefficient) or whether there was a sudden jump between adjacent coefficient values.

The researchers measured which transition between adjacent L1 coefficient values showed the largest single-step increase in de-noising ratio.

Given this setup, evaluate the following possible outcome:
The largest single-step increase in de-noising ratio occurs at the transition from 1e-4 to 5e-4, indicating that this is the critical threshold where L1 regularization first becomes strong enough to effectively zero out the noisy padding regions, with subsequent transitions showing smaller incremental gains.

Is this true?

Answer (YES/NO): NO